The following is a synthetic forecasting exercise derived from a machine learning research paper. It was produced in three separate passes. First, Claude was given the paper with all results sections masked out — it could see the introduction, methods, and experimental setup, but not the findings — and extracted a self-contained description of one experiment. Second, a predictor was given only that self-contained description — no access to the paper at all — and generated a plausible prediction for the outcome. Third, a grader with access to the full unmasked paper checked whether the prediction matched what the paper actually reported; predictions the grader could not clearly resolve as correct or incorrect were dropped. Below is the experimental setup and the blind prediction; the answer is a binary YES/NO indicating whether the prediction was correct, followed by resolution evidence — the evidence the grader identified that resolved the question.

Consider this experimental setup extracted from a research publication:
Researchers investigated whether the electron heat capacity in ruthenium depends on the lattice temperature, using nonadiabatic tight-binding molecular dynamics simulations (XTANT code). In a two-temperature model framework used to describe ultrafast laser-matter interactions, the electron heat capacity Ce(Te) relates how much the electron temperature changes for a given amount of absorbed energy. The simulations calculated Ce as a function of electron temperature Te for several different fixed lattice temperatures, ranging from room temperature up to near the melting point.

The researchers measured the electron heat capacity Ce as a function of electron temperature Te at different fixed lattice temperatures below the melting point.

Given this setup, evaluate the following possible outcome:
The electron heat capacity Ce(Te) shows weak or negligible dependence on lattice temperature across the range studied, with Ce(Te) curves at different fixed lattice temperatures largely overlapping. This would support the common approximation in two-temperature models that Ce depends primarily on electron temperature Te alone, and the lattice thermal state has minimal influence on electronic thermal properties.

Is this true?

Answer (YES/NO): YES